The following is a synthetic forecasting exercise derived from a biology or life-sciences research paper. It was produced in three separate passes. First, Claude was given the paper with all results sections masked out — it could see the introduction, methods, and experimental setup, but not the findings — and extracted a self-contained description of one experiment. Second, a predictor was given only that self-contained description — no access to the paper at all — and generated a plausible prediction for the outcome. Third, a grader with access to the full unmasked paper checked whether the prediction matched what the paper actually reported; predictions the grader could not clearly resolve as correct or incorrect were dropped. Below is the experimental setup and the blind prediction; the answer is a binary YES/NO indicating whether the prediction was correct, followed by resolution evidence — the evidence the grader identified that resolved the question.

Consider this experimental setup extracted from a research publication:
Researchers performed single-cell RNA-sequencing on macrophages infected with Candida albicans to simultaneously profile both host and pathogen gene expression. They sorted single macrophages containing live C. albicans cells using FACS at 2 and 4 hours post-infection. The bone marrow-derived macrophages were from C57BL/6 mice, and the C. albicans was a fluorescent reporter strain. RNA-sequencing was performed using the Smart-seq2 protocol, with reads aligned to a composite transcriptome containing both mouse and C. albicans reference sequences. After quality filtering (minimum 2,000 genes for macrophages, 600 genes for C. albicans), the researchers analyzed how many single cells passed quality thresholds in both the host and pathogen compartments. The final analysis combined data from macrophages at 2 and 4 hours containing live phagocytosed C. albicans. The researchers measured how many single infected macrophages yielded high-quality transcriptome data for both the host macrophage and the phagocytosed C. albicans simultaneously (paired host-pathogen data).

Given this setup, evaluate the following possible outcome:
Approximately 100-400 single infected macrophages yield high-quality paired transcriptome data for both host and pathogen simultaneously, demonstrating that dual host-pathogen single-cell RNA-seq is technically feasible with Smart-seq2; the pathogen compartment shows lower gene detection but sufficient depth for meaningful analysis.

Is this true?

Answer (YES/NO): YES